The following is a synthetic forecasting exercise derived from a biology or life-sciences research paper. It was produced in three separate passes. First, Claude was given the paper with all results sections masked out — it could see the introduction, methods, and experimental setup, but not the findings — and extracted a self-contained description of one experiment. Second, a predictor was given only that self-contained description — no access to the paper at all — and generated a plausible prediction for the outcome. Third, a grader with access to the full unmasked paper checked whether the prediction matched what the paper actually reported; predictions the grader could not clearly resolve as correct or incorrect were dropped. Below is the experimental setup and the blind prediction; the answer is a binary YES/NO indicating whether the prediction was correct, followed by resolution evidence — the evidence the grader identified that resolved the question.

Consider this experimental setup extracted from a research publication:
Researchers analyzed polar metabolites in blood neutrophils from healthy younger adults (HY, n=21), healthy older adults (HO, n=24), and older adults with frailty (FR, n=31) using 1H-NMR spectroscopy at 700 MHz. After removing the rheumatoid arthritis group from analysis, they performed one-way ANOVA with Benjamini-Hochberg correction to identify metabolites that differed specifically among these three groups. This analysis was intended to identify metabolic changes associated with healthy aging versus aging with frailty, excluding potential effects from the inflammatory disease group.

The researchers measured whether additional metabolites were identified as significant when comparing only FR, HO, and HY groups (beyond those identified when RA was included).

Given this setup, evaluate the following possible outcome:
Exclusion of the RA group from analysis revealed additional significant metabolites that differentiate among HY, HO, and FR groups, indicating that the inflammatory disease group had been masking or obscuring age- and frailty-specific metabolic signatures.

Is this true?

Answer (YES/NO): YES